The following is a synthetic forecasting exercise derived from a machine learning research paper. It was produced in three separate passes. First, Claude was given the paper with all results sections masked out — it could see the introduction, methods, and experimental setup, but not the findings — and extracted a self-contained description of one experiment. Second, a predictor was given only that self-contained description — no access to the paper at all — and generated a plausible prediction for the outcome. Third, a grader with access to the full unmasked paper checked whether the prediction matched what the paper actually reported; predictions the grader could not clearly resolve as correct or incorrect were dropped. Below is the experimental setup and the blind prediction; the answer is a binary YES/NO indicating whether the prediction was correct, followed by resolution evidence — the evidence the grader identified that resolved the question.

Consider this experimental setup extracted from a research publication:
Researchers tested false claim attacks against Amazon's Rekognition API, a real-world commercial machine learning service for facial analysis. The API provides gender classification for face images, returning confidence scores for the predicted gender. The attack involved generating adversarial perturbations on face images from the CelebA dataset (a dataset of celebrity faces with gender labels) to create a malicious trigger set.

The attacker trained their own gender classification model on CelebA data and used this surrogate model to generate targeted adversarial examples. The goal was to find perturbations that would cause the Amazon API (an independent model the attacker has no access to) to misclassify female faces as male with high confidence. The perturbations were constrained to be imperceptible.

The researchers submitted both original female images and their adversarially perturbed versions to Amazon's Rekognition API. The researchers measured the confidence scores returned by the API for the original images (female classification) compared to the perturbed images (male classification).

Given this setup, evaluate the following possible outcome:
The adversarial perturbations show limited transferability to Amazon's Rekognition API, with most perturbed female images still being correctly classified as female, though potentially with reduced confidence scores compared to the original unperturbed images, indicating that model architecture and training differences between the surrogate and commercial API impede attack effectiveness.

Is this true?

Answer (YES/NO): NO